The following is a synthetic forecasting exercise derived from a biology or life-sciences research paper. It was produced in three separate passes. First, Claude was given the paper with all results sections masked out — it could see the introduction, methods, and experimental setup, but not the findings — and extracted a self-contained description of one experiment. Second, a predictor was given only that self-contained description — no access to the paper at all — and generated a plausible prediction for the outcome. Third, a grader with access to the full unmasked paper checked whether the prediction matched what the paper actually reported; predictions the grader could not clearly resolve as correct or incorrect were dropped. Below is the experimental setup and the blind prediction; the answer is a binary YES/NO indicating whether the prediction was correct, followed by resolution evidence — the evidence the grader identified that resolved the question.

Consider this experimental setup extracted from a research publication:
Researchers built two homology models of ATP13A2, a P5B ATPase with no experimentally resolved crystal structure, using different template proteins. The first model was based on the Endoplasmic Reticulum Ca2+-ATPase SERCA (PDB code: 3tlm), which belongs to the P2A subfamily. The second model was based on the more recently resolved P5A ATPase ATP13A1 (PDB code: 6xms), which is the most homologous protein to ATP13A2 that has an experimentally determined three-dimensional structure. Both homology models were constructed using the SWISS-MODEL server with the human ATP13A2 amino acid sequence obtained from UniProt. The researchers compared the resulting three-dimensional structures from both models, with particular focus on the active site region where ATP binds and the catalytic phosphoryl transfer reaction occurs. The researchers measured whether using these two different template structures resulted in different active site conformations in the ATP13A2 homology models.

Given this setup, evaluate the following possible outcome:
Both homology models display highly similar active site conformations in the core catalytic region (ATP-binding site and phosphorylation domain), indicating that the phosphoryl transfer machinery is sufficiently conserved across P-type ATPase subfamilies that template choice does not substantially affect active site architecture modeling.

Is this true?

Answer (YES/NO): YES